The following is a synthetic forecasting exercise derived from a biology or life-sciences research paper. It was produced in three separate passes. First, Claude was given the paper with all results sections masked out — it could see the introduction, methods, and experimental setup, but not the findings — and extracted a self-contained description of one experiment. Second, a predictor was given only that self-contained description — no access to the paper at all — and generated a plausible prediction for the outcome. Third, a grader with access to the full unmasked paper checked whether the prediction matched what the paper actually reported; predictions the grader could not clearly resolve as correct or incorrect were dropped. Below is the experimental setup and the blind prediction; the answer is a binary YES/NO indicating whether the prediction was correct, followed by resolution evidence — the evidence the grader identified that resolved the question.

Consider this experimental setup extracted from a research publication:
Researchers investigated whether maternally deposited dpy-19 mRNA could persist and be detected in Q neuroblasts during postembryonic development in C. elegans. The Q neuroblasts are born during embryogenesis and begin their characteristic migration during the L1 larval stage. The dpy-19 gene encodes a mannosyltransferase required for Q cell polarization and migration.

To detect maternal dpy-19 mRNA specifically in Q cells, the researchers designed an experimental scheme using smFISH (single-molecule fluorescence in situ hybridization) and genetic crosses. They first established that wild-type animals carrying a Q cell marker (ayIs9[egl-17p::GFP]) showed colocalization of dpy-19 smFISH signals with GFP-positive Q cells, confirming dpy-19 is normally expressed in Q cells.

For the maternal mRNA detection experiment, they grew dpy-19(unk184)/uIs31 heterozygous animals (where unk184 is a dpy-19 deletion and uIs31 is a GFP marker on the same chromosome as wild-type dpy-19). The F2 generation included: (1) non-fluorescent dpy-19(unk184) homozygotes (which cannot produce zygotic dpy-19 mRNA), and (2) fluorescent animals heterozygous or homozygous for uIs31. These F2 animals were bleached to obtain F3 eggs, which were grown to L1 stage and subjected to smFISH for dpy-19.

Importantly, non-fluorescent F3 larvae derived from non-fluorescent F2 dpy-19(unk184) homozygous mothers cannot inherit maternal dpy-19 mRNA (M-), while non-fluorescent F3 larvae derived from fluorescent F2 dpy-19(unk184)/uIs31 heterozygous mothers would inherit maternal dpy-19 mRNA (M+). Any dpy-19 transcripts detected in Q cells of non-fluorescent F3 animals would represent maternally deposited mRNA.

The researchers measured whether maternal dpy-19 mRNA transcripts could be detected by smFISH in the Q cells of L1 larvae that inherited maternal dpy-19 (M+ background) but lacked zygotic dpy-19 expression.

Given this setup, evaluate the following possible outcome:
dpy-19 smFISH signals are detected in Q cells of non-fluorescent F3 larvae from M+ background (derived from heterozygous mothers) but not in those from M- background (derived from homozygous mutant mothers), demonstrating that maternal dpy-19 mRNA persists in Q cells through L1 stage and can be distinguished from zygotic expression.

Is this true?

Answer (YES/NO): YES